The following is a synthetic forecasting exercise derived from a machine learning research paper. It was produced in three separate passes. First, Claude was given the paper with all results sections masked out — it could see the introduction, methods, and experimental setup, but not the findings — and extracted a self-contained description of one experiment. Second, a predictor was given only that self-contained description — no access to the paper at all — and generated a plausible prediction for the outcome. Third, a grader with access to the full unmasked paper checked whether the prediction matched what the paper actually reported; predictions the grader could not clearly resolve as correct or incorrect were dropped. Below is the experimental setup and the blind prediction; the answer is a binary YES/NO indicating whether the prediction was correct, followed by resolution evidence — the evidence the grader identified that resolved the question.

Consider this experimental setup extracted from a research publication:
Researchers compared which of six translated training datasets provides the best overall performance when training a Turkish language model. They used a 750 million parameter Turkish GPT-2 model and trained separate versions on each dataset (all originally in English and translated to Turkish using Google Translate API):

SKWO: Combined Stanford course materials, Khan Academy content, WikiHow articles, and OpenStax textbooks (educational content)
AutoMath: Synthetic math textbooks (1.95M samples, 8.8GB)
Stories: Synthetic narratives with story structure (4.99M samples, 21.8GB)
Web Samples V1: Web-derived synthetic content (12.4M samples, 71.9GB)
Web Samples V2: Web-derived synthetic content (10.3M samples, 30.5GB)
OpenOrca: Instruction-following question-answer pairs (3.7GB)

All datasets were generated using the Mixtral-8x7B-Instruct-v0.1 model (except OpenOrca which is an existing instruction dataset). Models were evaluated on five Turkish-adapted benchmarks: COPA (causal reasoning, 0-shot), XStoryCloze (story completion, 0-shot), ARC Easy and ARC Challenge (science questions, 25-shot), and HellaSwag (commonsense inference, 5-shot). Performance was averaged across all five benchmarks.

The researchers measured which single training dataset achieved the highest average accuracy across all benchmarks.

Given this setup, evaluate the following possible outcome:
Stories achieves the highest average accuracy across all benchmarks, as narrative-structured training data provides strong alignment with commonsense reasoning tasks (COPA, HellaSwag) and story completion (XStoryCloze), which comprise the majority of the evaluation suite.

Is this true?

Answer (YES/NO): YES